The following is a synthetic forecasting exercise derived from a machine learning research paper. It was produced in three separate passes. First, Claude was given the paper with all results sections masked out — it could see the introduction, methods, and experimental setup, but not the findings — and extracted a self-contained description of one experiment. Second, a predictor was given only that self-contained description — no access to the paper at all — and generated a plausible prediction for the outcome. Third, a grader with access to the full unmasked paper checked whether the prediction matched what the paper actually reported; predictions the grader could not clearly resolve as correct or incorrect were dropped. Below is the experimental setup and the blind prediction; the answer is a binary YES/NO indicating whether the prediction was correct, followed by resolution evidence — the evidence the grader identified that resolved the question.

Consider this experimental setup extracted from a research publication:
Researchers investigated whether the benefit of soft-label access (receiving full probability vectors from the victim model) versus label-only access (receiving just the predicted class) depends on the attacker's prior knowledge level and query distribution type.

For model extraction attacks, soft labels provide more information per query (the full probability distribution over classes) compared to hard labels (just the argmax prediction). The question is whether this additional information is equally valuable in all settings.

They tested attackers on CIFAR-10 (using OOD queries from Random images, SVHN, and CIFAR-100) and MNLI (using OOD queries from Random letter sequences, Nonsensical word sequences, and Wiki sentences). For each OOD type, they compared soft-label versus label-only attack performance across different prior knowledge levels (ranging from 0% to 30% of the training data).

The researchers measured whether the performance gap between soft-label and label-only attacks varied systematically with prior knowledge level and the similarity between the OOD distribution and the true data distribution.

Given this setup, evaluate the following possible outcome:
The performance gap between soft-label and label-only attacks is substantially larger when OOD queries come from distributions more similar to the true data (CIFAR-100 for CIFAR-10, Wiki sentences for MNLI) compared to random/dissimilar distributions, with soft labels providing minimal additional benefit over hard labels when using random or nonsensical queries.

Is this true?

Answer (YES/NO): NO